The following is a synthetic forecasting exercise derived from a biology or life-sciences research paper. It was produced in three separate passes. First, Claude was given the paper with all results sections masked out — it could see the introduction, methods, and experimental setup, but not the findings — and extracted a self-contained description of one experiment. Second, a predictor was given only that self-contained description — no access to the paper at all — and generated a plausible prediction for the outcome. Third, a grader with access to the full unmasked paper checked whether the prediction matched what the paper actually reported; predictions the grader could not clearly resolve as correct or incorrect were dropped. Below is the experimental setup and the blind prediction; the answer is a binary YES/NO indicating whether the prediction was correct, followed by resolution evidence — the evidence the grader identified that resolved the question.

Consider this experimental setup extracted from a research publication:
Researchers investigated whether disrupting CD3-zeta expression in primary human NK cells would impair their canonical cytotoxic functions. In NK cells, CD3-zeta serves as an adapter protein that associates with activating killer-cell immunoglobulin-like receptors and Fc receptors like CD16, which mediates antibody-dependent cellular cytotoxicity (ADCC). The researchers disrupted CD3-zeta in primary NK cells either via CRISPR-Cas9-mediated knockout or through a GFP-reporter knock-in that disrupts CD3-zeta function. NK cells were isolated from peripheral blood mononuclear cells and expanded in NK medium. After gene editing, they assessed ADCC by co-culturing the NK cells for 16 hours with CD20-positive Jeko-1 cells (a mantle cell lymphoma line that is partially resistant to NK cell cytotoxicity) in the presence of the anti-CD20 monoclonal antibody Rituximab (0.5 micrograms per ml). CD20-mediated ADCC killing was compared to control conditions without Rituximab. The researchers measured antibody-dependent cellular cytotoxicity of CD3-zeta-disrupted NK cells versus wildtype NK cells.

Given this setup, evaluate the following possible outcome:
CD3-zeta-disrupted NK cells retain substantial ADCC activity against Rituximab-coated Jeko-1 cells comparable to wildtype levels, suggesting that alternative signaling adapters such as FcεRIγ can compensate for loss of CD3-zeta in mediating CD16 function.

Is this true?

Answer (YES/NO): YES